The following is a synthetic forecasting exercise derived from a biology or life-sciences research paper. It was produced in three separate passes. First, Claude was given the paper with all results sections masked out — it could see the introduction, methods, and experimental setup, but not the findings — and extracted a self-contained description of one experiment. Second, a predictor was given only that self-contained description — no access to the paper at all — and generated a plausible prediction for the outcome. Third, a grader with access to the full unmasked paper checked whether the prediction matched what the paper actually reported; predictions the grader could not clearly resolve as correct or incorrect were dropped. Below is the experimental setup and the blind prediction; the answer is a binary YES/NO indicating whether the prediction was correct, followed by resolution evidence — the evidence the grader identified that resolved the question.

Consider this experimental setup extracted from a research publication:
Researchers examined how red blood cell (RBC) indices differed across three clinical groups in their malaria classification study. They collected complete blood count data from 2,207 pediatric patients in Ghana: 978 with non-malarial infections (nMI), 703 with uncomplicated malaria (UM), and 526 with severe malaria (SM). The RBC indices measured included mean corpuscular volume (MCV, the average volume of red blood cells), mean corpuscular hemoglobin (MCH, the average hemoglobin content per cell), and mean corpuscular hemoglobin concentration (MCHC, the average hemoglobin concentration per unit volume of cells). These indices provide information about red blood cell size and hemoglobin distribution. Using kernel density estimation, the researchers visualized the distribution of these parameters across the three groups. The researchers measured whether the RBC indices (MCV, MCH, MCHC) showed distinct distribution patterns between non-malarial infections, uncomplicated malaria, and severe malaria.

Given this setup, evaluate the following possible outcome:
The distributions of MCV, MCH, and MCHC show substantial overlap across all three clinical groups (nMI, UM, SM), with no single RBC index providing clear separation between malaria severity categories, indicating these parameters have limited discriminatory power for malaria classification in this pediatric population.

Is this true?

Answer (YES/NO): YES